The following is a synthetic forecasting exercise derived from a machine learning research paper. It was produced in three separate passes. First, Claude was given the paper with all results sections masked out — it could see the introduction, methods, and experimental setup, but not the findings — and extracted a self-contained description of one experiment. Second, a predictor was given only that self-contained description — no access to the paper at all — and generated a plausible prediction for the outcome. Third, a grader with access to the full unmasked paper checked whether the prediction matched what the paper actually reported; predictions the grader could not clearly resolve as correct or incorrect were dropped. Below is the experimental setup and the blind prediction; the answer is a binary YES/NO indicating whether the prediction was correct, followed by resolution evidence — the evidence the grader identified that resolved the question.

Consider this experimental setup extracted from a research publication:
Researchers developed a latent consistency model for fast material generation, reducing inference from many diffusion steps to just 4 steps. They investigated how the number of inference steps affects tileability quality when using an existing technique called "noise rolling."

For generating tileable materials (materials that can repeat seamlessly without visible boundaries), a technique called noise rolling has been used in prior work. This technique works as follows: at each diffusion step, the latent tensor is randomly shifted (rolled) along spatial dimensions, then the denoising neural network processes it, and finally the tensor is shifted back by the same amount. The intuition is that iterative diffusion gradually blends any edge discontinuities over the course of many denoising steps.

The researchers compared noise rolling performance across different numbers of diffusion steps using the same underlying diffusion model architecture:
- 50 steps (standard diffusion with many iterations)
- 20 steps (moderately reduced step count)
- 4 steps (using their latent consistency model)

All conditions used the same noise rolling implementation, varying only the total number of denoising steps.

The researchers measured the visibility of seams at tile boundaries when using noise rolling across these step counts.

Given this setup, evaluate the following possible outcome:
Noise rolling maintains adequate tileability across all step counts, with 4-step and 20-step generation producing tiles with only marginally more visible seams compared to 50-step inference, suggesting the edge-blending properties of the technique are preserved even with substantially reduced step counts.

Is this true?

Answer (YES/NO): NO